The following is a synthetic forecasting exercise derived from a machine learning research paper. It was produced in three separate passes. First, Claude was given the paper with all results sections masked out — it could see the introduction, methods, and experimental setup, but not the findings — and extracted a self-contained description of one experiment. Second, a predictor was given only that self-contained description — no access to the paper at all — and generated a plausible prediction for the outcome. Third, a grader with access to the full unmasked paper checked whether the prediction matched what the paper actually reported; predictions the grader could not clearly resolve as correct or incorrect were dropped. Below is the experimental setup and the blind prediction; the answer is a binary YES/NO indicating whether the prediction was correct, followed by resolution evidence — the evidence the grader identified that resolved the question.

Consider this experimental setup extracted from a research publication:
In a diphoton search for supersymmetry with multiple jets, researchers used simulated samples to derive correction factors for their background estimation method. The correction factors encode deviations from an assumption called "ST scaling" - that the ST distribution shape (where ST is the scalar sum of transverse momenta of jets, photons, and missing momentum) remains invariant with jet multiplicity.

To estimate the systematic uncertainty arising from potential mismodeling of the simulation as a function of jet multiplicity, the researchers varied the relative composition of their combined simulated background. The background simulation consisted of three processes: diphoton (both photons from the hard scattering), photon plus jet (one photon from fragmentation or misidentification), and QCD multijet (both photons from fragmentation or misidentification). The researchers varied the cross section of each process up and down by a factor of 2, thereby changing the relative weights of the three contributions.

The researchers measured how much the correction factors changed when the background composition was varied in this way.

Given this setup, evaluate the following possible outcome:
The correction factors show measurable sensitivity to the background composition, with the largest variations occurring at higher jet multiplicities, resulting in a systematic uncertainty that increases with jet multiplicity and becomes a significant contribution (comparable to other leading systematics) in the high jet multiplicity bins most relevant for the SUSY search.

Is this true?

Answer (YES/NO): NO